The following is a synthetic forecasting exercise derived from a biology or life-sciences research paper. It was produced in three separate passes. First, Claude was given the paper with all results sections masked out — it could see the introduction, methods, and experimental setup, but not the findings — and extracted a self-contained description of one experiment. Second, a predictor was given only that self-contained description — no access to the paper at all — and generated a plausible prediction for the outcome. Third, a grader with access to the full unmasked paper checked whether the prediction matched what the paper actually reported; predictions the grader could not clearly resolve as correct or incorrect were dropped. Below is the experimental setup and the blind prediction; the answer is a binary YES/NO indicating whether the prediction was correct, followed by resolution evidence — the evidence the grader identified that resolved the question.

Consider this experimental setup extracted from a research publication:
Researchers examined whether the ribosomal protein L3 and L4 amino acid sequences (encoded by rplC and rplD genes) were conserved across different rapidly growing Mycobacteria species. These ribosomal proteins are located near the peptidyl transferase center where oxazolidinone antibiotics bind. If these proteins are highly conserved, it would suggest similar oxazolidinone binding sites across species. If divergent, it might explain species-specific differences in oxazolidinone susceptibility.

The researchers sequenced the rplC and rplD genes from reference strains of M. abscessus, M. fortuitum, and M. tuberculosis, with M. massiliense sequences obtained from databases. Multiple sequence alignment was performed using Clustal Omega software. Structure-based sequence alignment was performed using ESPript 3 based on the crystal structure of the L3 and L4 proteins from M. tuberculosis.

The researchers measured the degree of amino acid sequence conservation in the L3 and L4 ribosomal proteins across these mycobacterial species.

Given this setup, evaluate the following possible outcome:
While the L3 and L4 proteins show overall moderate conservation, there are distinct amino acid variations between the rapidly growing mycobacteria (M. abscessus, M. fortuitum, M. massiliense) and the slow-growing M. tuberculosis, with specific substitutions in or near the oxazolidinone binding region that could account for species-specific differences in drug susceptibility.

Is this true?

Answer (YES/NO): NO